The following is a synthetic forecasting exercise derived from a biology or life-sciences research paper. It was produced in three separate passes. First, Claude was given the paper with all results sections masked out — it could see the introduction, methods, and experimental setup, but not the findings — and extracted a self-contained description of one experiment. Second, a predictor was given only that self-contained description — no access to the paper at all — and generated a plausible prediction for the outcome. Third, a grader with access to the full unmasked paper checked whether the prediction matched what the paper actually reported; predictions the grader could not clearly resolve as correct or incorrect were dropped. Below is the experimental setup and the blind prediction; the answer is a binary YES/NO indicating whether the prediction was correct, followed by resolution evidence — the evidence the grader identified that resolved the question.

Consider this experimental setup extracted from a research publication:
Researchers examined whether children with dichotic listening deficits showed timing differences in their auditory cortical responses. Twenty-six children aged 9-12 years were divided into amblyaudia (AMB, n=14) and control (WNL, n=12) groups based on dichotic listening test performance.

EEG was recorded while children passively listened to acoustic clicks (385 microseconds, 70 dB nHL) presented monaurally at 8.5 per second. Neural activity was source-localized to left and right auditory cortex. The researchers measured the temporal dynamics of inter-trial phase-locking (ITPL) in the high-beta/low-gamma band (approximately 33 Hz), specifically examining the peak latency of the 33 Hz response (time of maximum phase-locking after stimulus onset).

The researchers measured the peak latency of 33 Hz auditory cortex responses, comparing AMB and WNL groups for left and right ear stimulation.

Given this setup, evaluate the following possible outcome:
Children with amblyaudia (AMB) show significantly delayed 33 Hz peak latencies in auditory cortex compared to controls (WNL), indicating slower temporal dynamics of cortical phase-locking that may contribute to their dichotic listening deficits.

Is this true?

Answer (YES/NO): NO